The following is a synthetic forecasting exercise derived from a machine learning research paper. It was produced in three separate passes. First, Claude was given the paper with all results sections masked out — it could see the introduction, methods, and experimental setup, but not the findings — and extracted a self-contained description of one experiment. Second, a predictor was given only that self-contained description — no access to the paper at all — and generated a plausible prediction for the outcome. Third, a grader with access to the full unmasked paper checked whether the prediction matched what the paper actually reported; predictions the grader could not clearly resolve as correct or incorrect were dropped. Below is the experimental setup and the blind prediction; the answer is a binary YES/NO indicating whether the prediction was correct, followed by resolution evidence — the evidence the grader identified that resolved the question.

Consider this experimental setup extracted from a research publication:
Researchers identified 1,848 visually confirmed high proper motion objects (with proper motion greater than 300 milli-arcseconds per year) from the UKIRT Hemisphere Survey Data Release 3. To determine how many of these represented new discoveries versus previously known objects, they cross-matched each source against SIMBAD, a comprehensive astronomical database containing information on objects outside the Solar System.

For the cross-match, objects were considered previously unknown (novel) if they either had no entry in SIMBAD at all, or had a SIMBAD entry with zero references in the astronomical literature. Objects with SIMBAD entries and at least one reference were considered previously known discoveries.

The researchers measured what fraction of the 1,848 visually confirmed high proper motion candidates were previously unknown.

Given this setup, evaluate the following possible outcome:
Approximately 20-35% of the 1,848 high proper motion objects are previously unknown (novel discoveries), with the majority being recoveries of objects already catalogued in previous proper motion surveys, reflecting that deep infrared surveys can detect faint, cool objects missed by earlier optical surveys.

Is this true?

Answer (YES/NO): NO